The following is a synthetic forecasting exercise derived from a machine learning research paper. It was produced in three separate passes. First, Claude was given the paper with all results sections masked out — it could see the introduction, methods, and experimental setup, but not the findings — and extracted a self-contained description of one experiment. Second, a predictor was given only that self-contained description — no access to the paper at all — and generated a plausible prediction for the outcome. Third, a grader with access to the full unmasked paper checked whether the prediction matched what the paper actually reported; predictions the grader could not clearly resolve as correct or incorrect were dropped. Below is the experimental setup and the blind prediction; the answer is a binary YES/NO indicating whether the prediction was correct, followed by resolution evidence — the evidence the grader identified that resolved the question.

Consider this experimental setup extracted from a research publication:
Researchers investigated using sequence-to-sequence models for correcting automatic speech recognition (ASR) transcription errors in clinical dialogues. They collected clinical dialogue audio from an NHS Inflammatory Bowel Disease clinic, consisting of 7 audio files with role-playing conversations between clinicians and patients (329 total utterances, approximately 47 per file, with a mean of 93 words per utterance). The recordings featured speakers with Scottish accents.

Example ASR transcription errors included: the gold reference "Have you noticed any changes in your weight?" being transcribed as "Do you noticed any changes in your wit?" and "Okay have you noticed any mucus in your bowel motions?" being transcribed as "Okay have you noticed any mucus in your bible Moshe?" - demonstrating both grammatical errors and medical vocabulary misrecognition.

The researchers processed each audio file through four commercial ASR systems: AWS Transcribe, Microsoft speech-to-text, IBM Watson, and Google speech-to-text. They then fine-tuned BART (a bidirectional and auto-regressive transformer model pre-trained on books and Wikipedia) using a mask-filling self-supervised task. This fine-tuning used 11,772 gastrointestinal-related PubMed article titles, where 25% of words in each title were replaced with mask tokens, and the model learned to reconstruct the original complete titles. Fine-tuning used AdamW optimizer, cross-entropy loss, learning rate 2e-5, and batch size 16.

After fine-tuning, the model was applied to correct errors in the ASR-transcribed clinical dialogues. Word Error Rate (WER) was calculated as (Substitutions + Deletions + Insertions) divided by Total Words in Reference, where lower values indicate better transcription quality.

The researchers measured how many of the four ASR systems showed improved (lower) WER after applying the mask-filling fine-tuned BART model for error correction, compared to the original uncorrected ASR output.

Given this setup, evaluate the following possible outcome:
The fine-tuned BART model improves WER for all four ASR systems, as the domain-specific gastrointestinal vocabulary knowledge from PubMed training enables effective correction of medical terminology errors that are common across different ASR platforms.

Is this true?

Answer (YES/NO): NO